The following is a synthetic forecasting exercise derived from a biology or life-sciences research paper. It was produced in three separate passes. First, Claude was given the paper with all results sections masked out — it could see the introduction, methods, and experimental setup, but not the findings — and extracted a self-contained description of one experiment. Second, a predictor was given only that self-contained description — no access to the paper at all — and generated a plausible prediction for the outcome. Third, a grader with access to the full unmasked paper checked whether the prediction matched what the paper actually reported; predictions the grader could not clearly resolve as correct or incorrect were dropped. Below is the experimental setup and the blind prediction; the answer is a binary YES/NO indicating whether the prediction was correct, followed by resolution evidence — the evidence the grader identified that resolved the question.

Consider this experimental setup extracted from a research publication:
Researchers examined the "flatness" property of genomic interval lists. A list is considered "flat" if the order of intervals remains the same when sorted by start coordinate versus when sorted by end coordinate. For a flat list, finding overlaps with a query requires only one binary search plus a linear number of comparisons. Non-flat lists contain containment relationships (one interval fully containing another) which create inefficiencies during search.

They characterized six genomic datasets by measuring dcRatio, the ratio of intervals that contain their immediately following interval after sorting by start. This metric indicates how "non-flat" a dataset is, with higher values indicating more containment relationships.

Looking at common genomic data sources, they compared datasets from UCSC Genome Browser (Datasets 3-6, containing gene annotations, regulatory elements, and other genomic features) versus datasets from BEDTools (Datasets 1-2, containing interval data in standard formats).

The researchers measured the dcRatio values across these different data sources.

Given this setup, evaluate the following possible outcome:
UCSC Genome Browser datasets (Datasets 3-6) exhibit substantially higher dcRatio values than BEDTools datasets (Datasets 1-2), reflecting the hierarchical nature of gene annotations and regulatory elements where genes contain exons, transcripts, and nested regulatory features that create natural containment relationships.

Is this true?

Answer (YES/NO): YES